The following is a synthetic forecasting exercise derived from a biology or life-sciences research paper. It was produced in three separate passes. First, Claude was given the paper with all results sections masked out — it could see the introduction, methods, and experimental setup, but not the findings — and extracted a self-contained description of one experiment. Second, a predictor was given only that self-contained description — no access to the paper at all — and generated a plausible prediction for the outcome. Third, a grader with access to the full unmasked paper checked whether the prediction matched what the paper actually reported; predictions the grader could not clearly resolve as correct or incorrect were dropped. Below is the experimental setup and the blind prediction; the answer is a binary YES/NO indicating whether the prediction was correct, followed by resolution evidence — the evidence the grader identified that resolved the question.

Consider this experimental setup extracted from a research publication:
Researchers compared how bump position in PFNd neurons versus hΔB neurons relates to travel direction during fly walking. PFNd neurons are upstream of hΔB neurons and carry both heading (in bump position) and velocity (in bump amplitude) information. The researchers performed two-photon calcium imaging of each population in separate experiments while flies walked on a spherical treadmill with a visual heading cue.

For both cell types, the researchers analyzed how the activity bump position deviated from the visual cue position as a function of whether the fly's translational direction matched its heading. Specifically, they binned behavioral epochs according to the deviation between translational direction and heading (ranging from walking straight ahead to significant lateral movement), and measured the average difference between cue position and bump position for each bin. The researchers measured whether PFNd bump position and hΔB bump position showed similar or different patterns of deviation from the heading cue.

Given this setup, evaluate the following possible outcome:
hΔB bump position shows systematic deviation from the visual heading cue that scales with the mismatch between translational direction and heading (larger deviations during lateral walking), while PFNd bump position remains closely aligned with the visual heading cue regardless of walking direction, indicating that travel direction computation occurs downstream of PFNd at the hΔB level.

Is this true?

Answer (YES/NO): YES